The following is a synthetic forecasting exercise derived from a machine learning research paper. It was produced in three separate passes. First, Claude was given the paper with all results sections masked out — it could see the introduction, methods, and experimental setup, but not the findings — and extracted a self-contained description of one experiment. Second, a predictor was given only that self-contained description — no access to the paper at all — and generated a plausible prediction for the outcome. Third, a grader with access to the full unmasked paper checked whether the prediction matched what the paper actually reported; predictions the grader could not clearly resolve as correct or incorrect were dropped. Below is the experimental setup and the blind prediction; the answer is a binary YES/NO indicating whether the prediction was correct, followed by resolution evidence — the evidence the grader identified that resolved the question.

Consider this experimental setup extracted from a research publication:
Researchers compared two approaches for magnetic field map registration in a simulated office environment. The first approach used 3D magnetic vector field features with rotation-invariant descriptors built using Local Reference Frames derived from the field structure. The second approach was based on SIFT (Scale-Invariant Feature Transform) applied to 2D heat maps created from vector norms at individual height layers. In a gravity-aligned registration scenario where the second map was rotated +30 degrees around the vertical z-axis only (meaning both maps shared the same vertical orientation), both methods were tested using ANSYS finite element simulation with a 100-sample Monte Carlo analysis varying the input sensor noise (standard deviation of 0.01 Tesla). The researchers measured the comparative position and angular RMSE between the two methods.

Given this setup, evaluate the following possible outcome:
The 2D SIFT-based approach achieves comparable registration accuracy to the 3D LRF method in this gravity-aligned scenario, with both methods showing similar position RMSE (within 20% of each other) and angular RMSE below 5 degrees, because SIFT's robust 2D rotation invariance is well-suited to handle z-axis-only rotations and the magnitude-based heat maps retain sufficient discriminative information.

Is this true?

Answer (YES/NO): NO